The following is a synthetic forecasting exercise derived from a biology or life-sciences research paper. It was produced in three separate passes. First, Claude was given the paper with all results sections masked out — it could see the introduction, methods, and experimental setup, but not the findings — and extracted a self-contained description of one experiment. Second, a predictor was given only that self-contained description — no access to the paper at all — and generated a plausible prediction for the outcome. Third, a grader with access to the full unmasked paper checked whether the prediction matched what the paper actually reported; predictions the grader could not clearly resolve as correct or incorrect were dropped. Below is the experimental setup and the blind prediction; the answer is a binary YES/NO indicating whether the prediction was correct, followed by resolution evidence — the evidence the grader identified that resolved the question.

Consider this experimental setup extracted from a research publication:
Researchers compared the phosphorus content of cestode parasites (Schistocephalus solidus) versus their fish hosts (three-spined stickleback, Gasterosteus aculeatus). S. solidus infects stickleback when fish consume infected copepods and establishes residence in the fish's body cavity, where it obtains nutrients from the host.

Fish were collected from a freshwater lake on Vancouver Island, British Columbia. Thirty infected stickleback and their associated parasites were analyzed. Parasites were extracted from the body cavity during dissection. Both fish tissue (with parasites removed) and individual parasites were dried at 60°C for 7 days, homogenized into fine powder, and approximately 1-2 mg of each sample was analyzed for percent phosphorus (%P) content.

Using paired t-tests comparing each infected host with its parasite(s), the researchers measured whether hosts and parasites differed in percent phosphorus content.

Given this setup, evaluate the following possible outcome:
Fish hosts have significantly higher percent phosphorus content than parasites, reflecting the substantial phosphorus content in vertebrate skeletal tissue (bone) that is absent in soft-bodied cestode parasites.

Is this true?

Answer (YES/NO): YES